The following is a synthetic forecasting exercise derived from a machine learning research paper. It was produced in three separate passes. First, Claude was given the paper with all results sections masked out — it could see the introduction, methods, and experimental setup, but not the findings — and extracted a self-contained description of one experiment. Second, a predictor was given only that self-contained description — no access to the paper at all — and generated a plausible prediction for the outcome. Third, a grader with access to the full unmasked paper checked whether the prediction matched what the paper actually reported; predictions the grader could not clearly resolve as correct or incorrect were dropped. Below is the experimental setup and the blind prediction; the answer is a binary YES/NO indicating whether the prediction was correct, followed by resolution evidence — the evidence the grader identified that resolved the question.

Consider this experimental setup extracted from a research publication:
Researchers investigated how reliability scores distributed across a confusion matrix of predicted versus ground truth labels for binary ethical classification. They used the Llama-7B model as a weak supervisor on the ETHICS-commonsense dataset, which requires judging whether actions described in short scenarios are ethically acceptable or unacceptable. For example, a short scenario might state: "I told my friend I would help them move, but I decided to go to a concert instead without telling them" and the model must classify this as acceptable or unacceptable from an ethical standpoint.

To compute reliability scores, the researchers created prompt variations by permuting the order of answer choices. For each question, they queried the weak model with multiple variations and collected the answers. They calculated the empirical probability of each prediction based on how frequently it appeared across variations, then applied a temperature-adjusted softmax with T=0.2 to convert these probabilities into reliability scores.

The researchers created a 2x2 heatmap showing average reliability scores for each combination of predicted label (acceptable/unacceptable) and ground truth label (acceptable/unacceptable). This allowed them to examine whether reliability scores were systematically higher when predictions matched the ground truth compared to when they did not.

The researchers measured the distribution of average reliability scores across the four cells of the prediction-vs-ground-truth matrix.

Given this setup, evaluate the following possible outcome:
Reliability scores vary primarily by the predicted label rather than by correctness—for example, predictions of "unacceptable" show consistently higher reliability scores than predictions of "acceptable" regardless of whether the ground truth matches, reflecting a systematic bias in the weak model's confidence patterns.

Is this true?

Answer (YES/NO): NO